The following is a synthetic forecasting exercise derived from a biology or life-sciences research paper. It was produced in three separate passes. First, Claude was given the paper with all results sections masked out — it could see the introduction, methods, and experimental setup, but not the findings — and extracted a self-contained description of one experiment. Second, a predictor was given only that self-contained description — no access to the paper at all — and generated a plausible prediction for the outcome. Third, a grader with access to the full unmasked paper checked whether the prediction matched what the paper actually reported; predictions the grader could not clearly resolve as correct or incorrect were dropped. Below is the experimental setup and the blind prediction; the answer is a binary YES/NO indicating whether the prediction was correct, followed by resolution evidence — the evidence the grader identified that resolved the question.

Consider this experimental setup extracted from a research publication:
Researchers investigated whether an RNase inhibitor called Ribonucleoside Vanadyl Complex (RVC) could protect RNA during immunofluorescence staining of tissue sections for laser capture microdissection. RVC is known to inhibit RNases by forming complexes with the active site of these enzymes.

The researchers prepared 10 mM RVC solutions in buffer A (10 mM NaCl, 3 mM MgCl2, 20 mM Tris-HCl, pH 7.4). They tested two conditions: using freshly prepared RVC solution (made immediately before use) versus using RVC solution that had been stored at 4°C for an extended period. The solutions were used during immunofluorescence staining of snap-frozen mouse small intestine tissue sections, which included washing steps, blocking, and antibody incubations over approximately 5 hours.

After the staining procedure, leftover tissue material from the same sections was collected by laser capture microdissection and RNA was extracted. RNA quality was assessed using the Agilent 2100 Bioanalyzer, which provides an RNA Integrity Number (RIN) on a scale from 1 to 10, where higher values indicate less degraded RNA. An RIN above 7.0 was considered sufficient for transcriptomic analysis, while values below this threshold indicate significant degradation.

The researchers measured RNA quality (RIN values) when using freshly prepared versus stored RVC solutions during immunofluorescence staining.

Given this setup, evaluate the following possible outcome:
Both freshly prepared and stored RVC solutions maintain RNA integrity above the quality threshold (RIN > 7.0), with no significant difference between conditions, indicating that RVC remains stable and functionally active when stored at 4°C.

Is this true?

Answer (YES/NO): NO